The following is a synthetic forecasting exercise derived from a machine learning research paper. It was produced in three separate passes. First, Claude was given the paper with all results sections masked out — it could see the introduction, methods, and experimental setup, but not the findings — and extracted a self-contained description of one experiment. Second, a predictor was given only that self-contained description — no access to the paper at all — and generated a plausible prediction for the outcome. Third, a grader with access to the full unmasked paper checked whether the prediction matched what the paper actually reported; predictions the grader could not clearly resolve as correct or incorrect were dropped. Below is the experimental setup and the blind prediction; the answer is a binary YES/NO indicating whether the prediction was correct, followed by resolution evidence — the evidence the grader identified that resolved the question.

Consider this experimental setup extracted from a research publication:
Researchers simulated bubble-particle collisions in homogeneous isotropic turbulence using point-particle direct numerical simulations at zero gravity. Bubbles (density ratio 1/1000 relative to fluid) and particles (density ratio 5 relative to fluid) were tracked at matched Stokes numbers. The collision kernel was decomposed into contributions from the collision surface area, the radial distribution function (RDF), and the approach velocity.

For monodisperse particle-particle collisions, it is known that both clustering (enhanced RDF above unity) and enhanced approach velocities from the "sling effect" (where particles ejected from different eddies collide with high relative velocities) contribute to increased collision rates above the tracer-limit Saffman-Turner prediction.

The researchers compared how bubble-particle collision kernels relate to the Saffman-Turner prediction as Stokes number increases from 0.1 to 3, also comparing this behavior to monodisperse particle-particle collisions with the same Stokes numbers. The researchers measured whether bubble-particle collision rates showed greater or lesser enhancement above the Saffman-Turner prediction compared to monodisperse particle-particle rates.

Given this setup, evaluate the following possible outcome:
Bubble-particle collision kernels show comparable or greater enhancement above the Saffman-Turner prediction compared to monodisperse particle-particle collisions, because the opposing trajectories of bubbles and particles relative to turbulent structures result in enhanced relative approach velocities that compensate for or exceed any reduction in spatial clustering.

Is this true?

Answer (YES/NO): NO